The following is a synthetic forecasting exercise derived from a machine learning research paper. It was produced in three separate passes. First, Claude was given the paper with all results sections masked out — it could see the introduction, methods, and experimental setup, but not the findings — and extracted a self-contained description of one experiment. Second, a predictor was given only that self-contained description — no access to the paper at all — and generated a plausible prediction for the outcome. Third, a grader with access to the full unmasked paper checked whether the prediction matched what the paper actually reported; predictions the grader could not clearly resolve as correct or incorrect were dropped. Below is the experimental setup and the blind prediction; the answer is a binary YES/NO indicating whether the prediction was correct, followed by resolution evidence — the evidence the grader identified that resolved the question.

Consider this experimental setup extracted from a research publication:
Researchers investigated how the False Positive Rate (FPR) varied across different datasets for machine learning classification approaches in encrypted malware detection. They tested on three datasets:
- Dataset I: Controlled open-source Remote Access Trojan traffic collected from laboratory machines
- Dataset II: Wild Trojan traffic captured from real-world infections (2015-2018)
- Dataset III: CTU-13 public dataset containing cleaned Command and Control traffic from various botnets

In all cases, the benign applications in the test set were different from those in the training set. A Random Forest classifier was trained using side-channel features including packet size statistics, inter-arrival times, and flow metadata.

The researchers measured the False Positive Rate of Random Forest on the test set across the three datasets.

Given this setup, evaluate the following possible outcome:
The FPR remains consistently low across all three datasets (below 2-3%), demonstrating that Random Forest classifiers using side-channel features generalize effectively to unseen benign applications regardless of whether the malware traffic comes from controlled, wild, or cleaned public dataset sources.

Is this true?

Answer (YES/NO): NO